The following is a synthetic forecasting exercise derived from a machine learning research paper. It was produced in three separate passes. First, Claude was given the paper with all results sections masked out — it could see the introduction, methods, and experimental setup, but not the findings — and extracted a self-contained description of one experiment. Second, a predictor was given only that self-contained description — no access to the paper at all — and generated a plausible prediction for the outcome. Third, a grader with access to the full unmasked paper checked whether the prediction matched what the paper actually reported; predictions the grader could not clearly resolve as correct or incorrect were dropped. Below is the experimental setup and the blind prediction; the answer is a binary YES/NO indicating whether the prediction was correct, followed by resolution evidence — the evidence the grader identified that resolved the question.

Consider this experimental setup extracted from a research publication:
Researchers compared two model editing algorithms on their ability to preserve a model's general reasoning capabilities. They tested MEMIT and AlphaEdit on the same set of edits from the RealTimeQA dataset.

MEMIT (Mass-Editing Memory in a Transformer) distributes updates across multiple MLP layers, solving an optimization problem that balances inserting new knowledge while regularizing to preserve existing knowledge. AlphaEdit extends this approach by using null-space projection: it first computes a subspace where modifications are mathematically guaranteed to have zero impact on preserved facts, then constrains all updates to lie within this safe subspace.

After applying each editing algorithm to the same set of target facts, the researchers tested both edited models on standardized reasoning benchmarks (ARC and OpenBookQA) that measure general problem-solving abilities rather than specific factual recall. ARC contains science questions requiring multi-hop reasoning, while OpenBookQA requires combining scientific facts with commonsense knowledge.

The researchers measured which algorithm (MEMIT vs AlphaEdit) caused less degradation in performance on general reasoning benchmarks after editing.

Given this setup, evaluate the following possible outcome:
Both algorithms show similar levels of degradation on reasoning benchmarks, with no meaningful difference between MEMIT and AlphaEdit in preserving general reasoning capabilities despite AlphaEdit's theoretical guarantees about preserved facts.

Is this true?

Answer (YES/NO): NO